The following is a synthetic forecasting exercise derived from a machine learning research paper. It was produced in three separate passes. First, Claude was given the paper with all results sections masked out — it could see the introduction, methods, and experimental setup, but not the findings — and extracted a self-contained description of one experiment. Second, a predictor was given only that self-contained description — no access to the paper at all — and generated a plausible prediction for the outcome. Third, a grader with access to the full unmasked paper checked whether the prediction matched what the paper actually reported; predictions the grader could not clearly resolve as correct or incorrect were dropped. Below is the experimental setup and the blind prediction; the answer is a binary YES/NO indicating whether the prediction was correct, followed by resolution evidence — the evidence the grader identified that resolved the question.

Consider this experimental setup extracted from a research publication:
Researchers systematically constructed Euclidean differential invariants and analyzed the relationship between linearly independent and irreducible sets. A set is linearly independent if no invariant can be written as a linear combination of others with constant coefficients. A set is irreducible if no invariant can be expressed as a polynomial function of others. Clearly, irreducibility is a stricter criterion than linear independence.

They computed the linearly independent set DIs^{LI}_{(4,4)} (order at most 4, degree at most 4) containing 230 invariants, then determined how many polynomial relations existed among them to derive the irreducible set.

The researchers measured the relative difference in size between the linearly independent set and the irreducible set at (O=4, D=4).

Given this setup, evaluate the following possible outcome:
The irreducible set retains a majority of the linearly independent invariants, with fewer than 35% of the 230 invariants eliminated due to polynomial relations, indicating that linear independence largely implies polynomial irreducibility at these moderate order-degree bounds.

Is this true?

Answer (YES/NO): NO